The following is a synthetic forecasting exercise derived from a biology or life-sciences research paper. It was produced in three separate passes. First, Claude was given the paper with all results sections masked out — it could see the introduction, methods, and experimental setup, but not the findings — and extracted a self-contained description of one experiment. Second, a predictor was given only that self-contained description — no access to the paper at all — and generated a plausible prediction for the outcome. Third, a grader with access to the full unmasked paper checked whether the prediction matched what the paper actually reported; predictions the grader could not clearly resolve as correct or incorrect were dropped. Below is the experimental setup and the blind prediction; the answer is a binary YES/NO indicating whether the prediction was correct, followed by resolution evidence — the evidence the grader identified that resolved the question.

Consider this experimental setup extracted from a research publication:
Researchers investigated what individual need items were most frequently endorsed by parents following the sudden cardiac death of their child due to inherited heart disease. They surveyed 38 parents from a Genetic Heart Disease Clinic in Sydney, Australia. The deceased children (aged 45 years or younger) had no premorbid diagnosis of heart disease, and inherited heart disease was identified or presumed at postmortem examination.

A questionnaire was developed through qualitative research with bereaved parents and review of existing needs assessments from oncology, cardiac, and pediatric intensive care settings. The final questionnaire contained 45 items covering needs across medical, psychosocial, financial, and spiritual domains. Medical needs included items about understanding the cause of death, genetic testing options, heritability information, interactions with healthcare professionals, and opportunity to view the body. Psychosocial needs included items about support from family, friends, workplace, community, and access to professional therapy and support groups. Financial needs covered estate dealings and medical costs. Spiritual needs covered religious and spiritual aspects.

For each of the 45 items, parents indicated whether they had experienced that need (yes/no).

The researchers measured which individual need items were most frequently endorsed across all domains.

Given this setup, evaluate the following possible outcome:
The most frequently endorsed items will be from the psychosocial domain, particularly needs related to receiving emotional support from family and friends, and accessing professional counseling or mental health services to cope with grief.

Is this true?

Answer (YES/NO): NO